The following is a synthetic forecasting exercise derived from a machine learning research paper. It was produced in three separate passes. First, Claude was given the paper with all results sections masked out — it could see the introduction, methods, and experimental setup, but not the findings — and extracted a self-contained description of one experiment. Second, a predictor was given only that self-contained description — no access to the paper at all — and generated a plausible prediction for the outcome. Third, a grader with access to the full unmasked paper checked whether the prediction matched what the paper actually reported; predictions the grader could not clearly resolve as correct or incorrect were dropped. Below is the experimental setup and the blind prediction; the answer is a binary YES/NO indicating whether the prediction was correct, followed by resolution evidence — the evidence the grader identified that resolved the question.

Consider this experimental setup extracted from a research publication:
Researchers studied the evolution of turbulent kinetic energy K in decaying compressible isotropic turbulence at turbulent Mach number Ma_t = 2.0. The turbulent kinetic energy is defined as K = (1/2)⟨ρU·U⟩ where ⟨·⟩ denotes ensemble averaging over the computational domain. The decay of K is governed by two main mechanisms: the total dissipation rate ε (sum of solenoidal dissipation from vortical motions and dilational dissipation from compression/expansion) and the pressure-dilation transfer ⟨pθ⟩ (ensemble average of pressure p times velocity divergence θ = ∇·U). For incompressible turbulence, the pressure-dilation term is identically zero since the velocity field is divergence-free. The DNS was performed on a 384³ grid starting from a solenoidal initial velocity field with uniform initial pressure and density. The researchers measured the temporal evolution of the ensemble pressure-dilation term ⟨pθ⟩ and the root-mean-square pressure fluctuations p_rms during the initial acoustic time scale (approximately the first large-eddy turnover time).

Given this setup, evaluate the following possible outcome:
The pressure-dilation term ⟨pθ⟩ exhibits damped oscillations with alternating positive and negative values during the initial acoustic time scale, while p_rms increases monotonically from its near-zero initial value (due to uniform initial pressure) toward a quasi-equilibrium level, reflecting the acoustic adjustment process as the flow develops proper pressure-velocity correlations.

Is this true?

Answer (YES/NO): NO